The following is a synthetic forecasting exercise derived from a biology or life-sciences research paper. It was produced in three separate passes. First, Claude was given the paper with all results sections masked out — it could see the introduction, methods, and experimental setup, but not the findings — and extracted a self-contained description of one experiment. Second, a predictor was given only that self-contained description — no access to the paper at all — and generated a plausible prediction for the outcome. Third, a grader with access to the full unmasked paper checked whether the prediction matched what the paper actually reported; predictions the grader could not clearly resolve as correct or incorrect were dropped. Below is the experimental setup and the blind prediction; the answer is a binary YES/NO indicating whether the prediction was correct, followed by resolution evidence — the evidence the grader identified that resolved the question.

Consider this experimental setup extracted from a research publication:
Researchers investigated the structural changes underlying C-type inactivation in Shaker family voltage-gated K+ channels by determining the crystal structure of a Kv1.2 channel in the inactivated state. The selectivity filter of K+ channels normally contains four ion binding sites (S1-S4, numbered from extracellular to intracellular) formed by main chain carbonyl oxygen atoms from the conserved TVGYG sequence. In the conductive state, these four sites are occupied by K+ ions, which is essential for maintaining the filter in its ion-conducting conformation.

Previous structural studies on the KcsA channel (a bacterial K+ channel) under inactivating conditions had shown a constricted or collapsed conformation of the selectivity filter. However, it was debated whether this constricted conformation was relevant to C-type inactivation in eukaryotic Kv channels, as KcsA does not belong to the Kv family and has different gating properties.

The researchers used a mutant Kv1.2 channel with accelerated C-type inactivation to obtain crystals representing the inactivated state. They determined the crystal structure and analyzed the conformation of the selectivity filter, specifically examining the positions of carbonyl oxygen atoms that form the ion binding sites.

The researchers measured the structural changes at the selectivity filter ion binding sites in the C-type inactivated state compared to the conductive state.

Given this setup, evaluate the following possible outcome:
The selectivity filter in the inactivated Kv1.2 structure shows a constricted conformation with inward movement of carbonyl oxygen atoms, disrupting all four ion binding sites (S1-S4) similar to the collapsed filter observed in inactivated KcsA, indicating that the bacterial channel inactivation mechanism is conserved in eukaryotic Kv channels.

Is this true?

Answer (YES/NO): NO